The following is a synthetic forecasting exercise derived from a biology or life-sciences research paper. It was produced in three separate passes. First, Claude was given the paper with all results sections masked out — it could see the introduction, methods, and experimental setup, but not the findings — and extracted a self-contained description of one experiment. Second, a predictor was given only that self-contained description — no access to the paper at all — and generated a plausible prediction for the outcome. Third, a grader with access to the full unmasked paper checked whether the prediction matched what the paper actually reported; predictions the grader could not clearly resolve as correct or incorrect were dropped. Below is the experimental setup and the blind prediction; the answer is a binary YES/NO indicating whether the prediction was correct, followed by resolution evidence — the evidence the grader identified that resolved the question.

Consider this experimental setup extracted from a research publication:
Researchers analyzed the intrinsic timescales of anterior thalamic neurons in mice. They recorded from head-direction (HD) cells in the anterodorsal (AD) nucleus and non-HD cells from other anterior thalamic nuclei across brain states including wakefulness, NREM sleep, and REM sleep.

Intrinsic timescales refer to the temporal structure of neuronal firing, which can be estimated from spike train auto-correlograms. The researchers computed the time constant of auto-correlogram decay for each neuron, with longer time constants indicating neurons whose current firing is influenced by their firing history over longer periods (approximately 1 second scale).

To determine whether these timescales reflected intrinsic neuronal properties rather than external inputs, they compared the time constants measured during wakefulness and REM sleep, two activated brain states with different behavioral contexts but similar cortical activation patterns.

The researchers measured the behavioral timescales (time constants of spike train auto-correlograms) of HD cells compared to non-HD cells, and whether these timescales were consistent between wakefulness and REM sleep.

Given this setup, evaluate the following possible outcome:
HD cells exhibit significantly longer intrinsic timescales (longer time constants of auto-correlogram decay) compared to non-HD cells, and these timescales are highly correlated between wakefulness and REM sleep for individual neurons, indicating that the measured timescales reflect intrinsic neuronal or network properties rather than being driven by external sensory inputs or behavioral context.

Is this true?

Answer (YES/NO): YES